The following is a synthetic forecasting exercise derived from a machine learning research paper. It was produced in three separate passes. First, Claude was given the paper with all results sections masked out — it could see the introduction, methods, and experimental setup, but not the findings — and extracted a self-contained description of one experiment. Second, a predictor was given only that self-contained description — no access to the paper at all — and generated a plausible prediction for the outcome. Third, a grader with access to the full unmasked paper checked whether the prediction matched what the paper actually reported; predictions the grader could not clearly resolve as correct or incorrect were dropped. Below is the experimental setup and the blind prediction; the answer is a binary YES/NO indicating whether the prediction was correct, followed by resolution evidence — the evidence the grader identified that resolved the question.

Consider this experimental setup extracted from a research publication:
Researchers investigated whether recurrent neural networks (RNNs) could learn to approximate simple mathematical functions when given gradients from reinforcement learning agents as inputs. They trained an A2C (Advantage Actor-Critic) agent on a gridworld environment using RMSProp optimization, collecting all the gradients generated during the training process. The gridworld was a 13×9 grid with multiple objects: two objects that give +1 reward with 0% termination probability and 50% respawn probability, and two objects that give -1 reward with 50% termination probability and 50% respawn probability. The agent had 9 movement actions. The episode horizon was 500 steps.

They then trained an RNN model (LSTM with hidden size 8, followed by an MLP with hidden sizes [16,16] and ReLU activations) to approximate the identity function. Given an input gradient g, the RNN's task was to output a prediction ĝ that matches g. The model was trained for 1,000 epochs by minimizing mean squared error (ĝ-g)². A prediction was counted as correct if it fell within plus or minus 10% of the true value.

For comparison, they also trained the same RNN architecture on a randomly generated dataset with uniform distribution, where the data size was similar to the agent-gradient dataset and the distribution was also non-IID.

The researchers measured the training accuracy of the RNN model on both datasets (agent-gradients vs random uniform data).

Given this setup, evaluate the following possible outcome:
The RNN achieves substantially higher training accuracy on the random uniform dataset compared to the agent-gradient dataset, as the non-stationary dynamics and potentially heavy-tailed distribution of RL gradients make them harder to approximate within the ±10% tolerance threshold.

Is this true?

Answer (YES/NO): YES